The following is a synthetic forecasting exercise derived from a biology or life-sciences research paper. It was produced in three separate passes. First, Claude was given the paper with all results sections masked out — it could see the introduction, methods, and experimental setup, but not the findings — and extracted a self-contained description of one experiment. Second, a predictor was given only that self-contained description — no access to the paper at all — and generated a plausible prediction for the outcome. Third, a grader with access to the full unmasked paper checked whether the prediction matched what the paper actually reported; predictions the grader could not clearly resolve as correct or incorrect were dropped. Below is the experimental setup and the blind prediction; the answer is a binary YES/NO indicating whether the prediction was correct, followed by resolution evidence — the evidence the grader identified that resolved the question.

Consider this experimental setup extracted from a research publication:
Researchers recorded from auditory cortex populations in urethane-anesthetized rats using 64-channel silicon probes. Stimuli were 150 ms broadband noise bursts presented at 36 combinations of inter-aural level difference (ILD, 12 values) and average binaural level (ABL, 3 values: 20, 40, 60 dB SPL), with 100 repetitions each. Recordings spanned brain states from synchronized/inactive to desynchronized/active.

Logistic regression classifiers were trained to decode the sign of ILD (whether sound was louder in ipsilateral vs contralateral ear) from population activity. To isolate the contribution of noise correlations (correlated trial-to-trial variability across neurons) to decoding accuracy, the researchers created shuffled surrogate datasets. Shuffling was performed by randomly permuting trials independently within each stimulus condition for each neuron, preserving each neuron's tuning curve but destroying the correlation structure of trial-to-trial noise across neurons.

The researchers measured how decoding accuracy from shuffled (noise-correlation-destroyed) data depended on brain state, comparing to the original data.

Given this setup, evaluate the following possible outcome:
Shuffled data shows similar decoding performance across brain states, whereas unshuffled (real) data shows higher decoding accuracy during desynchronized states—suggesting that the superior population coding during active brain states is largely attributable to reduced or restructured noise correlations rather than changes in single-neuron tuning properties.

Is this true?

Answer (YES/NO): NO